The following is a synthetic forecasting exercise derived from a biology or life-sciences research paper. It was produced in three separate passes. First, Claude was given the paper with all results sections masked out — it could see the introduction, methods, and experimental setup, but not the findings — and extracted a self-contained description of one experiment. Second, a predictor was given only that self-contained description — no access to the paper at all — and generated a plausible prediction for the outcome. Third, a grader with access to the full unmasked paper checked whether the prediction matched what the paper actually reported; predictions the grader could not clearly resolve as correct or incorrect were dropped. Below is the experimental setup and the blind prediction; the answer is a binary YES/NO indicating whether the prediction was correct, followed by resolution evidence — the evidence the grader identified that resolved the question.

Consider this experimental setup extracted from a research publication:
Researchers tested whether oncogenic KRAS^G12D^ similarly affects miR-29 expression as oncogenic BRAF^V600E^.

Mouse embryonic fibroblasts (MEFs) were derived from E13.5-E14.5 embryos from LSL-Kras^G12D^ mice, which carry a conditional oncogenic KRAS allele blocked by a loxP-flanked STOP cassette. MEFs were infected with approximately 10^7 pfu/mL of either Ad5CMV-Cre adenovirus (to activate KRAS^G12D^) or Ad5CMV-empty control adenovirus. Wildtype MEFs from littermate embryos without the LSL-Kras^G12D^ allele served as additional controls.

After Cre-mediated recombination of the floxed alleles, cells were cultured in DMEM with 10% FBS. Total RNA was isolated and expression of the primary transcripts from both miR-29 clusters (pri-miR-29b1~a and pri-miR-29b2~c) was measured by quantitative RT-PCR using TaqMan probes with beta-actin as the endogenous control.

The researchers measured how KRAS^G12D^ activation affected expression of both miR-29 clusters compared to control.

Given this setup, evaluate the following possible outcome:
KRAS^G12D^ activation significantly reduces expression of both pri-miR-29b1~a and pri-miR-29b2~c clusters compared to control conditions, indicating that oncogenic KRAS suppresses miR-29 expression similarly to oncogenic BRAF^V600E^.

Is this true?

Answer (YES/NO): NO